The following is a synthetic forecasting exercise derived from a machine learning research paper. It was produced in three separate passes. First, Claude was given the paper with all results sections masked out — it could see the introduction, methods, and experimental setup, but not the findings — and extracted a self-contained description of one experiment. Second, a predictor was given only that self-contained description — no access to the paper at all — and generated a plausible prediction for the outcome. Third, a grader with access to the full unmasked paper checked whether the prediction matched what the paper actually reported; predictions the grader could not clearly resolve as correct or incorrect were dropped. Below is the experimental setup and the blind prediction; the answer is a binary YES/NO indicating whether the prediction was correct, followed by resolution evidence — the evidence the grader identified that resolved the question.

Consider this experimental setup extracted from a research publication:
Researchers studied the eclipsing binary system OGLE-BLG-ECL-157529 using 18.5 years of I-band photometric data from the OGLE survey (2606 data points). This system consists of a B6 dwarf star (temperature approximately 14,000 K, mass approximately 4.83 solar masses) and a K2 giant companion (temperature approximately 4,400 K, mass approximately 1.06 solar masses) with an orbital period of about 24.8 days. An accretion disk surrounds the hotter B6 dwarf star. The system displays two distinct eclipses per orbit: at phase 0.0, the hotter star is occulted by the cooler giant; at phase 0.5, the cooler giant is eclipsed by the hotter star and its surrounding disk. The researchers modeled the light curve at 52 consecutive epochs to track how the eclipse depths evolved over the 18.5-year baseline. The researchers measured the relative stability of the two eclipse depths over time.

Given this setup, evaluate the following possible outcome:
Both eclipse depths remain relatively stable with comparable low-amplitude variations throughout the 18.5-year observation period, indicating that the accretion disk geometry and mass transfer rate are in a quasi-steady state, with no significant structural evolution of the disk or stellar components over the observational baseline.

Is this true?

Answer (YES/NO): NO